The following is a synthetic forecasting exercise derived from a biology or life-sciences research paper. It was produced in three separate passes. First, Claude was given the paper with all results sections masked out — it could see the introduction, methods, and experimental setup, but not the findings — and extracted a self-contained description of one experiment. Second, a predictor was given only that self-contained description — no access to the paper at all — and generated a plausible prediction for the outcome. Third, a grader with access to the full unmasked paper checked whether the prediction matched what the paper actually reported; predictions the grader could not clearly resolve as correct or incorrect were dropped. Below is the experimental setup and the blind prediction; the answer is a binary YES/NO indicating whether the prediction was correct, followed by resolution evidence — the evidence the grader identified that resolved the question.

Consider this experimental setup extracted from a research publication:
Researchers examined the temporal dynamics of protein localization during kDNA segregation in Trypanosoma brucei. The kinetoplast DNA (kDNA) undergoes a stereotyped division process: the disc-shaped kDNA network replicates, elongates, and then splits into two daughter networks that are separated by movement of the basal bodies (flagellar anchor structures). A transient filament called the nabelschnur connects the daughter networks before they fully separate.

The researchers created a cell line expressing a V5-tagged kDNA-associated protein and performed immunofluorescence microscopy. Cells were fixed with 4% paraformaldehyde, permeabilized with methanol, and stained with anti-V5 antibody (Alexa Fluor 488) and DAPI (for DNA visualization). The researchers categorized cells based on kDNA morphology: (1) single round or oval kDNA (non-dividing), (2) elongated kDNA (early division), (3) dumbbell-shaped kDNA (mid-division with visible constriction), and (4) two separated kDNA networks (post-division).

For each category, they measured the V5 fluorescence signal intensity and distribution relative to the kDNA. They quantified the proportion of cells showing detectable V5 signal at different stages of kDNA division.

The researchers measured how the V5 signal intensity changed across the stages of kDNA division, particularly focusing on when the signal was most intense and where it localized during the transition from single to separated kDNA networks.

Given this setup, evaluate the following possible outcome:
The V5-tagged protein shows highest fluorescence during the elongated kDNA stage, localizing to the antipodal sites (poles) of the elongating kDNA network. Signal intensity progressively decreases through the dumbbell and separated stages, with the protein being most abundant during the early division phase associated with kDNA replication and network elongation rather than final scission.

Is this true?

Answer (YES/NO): NO